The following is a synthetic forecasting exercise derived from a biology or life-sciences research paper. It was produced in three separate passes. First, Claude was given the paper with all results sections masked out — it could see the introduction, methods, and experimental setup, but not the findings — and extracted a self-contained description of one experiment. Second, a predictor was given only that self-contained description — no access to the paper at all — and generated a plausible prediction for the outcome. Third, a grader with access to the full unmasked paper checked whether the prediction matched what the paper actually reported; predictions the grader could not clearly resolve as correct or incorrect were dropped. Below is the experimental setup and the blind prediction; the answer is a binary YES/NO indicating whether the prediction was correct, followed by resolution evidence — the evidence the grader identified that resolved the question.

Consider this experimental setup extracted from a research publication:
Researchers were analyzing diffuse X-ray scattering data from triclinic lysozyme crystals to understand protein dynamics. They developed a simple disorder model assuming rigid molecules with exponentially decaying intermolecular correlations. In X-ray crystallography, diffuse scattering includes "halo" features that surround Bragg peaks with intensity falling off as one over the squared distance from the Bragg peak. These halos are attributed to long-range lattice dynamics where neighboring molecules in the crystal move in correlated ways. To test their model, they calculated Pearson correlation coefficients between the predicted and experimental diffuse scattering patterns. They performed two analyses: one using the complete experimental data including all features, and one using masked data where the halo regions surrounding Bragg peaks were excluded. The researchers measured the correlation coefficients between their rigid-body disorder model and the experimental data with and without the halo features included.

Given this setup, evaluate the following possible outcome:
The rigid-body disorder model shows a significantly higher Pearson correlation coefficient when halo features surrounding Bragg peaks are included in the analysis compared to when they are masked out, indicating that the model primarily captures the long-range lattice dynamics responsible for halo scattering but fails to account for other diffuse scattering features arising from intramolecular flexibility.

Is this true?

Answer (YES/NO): YES